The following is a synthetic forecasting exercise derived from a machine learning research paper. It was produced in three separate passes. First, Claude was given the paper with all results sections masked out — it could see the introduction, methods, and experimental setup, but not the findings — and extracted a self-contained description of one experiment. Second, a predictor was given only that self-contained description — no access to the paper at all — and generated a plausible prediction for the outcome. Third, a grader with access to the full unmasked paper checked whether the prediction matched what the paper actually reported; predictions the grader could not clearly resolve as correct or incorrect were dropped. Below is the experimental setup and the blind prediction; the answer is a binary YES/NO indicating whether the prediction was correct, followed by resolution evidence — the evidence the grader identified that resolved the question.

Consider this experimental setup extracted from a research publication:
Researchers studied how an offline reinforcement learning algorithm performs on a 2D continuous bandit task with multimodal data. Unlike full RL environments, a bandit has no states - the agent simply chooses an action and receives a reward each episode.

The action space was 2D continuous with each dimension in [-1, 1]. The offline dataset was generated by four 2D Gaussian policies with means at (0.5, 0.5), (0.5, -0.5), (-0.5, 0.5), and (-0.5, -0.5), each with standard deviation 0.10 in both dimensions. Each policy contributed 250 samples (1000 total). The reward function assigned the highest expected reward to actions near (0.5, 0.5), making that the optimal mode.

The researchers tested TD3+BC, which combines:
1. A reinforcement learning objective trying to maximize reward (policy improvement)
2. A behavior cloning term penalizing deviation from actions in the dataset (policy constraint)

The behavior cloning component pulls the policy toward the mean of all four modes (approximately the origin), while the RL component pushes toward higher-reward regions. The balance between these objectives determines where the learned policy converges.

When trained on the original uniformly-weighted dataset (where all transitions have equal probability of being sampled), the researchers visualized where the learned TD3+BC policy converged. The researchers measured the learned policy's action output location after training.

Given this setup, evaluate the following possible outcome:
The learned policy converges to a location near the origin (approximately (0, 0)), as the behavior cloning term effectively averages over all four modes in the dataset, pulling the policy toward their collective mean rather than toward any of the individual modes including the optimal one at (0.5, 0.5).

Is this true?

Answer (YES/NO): NO